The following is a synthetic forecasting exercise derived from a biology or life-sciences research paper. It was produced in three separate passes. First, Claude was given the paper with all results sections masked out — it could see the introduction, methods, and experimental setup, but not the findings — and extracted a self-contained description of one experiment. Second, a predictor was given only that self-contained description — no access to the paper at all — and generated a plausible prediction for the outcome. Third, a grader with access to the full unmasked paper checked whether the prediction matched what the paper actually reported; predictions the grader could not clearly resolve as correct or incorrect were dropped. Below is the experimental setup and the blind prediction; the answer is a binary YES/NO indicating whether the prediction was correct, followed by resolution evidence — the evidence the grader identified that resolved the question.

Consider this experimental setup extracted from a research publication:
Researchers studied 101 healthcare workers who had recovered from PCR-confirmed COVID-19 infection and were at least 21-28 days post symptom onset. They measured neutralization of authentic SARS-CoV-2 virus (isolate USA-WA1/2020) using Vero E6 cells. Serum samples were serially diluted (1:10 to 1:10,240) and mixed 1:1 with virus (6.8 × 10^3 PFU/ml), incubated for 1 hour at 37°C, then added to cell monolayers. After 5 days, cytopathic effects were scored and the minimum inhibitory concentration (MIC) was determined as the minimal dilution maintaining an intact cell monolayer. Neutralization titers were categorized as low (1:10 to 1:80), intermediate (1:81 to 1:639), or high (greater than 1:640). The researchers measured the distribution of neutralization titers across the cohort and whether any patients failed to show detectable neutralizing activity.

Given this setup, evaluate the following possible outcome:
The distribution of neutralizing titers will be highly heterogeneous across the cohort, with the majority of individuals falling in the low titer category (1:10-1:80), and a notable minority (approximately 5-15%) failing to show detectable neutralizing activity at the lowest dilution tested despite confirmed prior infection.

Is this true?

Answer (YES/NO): NO